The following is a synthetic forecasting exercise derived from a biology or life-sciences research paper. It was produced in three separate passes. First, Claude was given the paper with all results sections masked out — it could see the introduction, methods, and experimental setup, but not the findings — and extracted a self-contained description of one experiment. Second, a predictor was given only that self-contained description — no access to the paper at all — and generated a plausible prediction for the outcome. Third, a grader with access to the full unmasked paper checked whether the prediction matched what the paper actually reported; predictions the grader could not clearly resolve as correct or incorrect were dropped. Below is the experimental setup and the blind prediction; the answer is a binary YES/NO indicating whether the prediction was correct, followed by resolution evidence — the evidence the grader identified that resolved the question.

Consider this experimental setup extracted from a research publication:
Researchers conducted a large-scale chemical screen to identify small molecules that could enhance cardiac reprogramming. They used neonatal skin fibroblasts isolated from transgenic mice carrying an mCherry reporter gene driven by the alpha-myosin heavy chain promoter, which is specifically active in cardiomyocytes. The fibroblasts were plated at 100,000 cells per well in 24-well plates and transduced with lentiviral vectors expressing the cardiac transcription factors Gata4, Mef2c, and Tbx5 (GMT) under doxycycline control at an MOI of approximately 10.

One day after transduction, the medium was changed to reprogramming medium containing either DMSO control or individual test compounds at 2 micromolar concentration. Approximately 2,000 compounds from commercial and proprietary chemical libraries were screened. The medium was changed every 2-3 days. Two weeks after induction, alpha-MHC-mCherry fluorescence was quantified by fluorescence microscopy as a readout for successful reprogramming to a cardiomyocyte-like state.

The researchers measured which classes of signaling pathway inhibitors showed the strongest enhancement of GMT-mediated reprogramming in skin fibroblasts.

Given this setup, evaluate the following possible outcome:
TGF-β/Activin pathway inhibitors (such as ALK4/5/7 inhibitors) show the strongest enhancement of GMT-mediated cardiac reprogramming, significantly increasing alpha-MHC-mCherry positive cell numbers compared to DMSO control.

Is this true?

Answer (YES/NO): NO